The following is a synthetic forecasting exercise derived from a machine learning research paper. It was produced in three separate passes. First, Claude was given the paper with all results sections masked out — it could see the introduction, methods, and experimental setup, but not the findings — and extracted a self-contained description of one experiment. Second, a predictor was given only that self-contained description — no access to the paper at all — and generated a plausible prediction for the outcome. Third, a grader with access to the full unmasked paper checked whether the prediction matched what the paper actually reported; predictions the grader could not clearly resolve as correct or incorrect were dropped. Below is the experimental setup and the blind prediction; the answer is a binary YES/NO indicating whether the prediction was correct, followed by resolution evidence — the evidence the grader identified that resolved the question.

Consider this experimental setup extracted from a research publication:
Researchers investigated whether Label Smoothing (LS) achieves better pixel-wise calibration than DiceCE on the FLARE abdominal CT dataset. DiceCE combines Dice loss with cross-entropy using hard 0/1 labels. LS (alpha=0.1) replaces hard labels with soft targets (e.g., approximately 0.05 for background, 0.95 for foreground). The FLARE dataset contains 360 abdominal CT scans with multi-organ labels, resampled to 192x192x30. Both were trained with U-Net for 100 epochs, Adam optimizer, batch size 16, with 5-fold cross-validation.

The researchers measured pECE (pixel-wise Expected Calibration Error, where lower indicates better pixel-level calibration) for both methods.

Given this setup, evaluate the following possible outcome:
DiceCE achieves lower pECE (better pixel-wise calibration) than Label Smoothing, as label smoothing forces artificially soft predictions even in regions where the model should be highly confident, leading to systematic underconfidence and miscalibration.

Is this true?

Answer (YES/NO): NO